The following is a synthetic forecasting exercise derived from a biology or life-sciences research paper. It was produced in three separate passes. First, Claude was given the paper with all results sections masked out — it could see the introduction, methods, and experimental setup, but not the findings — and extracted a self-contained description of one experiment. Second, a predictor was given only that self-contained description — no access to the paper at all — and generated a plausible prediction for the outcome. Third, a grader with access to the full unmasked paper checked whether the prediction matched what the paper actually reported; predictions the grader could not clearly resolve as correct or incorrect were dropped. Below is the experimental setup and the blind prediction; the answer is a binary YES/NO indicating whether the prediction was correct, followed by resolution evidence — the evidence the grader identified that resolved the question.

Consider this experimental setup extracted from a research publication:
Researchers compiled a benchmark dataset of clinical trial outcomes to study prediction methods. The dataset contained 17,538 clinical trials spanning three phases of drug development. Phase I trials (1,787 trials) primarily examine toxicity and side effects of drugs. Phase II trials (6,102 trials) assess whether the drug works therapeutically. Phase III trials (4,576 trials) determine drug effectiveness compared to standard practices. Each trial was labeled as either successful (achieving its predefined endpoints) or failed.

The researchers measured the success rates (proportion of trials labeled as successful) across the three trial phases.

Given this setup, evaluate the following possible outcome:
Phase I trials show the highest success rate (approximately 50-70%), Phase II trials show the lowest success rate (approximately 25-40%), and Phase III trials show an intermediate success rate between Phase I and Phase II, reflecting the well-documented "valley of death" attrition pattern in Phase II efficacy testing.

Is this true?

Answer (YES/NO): NO